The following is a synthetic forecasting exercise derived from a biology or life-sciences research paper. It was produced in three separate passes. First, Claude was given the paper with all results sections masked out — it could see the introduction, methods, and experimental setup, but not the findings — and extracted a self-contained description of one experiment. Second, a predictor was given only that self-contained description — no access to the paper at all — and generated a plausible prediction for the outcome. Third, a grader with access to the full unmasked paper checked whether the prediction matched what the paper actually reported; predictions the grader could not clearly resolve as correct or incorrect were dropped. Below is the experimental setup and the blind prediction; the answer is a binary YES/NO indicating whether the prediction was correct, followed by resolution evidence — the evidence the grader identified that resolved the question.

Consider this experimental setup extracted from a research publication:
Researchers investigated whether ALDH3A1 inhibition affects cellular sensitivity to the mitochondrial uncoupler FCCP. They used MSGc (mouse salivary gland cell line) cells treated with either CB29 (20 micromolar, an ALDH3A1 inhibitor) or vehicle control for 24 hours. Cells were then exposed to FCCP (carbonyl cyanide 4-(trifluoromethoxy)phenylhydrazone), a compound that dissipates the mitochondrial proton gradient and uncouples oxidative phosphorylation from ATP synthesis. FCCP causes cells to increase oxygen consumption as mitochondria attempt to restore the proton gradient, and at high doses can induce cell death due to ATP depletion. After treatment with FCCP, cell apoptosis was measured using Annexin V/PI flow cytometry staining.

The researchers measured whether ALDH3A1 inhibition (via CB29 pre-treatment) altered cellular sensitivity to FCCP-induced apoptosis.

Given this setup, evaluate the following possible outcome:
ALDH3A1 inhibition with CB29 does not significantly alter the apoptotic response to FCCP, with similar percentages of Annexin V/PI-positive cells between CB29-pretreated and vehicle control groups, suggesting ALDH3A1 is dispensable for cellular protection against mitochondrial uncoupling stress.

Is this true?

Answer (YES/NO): NO